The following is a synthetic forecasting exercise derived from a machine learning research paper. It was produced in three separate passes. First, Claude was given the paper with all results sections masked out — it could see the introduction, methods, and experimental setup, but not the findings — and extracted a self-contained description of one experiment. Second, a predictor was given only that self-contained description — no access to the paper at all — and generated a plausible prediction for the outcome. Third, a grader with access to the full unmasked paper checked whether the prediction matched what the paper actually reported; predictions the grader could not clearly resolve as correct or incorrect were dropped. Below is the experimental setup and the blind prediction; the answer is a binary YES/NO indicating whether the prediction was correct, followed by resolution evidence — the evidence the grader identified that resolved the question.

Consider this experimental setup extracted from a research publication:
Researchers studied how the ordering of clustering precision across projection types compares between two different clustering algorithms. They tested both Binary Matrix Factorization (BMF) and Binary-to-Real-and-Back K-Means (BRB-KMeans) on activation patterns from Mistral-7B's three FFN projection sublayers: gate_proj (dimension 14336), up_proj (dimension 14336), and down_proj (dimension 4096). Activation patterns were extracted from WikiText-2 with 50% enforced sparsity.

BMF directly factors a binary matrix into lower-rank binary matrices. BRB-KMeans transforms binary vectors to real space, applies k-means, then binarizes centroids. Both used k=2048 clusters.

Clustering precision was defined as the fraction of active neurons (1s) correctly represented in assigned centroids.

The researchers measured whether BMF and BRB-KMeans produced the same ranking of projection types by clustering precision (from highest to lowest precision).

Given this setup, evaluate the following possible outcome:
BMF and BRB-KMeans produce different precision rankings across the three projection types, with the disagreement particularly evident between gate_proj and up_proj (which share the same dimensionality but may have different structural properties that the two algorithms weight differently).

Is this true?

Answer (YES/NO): NO